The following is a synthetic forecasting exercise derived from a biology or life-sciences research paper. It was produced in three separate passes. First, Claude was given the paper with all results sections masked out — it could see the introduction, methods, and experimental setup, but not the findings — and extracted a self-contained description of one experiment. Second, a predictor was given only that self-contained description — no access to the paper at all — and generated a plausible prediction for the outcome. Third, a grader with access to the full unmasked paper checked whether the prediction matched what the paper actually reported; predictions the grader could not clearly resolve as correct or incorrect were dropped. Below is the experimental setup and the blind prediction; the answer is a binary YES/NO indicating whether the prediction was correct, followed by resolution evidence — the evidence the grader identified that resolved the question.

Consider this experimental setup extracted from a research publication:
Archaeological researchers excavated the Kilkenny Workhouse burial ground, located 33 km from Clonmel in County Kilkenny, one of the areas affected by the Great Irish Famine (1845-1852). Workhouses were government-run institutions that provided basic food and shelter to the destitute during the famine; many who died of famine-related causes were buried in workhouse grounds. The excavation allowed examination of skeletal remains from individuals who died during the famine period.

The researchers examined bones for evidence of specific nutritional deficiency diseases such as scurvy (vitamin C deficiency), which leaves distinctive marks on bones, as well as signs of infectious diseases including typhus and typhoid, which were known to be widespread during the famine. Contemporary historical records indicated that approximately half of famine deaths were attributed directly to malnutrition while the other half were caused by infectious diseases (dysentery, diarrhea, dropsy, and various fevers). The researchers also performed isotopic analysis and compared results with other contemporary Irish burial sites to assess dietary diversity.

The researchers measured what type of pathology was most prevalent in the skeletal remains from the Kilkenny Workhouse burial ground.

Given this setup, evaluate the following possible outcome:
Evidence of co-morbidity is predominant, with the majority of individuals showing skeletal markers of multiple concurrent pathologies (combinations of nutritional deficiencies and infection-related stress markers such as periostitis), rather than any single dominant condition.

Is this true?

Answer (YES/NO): NO